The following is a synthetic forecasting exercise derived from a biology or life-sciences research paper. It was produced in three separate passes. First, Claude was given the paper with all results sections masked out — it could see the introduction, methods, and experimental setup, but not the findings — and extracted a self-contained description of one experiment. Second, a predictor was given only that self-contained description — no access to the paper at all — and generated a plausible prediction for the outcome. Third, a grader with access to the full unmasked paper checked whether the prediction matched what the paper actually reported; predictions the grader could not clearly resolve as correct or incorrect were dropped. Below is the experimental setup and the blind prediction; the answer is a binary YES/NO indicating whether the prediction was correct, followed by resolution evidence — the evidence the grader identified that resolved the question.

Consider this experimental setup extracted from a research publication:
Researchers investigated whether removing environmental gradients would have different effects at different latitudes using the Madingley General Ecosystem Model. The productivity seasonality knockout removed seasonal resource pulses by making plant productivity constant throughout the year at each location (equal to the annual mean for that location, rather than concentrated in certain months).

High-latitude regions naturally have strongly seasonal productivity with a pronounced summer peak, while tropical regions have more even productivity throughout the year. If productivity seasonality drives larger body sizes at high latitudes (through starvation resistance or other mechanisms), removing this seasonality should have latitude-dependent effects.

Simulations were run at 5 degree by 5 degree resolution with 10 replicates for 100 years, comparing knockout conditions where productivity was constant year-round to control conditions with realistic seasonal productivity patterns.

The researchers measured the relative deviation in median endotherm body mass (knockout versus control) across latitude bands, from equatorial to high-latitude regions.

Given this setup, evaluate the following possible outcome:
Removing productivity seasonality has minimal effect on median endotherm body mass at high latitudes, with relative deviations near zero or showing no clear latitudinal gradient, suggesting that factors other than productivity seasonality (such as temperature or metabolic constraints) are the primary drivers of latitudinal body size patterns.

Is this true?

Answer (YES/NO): NO